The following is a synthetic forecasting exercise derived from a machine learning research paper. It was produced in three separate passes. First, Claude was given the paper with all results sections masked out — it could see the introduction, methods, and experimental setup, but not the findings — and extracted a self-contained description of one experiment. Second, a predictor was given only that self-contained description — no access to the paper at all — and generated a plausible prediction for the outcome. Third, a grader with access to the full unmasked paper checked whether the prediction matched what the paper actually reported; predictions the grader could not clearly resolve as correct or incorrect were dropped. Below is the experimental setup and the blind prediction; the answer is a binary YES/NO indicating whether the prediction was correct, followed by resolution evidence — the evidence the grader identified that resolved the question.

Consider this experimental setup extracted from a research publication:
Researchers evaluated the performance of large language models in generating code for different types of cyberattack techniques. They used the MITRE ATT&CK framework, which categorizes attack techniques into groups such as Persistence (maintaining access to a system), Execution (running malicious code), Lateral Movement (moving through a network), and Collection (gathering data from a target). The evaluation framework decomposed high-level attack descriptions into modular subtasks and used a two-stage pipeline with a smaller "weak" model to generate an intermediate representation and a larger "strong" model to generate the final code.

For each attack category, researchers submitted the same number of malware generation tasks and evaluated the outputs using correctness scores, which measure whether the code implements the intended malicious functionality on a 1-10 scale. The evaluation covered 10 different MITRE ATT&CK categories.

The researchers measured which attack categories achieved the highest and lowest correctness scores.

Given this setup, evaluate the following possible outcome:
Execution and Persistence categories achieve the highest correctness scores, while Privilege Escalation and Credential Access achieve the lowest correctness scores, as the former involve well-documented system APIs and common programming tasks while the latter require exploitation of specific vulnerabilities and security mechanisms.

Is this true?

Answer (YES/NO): NO